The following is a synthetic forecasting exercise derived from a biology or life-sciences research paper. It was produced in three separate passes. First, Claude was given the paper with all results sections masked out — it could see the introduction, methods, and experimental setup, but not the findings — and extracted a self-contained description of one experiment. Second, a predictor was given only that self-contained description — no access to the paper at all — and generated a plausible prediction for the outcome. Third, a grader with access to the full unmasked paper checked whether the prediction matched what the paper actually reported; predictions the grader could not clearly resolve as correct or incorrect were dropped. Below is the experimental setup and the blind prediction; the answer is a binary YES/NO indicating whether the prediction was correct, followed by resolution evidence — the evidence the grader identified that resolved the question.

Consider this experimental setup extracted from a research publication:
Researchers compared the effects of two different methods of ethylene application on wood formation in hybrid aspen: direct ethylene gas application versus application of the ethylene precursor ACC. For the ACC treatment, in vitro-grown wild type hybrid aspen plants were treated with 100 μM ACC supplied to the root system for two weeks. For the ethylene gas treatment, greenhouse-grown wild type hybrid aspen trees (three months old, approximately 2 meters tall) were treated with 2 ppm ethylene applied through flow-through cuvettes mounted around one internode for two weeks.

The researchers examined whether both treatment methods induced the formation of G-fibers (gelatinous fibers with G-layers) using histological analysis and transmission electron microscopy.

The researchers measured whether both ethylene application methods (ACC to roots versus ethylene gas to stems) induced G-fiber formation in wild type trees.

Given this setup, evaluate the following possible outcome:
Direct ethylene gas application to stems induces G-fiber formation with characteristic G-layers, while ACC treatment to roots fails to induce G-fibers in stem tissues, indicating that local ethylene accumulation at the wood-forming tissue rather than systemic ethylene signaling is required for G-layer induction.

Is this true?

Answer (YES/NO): NO